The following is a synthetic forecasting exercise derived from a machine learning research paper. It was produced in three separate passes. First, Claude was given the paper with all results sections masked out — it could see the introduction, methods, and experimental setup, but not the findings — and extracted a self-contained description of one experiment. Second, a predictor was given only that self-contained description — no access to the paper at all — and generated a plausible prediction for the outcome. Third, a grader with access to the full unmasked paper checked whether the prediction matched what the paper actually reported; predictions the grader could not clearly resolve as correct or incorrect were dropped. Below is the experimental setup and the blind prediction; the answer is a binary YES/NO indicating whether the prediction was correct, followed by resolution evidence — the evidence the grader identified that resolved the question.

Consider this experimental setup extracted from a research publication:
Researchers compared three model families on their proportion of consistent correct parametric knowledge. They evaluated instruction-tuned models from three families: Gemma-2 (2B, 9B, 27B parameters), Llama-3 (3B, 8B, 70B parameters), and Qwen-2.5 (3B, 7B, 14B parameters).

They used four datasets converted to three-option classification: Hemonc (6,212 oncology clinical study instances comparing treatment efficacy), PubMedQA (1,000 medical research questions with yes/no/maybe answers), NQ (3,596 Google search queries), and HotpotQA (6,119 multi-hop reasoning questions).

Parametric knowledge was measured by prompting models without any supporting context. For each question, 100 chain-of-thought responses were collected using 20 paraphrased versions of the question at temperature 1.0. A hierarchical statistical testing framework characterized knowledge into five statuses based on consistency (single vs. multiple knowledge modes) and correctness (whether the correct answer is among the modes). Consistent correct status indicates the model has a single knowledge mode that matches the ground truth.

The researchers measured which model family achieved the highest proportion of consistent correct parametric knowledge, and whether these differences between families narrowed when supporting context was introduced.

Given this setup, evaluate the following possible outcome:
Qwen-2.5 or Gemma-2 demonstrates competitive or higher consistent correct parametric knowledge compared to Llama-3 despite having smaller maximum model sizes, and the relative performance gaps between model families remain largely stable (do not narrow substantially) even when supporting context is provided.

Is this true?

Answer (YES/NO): NO